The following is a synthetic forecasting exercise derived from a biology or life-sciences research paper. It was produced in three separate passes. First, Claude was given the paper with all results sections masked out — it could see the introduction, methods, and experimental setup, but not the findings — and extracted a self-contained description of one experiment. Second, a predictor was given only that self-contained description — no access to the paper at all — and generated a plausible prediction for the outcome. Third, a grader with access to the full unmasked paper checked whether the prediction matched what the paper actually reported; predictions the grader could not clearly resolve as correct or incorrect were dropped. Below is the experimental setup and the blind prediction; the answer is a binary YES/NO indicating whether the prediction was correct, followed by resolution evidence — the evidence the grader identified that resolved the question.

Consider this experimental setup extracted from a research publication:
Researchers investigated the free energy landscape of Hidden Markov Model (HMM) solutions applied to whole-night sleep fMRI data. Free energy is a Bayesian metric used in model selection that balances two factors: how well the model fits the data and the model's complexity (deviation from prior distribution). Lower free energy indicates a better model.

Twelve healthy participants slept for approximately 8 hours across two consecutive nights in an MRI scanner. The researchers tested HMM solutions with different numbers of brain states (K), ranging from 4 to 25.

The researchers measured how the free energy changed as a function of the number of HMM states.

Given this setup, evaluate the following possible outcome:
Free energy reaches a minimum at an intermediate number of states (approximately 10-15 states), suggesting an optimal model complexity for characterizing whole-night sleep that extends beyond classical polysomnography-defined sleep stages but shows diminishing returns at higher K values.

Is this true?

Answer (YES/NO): NO